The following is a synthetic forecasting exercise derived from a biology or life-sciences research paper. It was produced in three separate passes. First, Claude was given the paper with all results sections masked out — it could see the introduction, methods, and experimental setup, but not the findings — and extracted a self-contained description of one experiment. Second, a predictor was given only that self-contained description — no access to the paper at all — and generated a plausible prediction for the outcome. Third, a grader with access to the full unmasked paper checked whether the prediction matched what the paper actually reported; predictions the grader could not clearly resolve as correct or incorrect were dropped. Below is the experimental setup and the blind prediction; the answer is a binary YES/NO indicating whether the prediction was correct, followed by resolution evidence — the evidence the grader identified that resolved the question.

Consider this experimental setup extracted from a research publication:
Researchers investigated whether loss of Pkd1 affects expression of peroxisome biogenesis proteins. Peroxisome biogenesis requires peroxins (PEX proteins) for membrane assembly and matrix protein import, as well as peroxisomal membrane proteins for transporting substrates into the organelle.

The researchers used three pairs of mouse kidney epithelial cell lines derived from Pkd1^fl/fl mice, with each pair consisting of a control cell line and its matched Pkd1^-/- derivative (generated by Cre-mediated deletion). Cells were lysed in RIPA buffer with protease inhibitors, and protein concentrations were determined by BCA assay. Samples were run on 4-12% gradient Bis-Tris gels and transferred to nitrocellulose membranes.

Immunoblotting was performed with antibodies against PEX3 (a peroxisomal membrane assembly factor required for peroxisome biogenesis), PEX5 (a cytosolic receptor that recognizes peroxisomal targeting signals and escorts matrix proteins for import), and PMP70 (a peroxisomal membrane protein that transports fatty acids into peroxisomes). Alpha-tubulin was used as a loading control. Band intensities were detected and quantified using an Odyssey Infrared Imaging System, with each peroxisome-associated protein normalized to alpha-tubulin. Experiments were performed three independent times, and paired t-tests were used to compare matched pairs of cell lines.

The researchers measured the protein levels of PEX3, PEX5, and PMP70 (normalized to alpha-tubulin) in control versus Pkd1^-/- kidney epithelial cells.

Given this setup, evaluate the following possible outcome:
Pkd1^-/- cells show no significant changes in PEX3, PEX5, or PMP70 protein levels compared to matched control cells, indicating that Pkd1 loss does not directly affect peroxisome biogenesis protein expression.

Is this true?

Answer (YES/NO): YES